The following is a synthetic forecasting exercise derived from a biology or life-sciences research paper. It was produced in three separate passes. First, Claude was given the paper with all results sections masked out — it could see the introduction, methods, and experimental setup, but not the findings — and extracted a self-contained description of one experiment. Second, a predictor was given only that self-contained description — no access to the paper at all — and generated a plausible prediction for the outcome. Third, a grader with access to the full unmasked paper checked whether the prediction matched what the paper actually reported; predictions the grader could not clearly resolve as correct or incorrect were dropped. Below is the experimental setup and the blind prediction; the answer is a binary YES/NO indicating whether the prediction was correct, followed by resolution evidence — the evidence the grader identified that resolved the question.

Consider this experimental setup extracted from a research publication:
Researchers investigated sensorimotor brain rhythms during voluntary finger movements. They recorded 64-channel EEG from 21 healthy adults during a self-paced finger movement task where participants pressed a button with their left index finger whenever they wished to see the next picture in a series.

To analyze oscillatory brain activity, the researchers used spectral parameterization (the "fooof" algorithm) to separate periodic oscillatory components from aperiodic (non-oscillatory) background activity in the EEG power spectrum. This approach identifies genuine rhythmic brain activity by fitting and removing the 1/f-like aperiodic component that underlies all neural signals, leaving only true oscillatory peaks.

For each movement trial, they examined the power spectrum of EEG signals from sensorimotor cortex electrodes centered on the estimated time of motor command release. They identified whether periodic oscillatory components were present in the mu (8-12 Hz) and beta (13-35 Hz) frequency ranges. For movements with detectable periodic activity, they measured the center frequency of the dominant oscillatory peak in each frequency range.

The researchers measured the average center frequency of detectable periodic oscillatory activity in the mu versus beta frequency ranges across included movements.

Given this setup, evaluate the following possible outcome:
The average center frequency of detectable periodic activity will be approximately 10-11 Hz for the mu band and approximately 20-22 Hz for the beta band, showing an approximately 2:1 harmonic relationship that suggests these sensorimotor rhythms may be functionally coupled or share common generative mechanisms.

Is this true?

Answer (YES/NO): NO